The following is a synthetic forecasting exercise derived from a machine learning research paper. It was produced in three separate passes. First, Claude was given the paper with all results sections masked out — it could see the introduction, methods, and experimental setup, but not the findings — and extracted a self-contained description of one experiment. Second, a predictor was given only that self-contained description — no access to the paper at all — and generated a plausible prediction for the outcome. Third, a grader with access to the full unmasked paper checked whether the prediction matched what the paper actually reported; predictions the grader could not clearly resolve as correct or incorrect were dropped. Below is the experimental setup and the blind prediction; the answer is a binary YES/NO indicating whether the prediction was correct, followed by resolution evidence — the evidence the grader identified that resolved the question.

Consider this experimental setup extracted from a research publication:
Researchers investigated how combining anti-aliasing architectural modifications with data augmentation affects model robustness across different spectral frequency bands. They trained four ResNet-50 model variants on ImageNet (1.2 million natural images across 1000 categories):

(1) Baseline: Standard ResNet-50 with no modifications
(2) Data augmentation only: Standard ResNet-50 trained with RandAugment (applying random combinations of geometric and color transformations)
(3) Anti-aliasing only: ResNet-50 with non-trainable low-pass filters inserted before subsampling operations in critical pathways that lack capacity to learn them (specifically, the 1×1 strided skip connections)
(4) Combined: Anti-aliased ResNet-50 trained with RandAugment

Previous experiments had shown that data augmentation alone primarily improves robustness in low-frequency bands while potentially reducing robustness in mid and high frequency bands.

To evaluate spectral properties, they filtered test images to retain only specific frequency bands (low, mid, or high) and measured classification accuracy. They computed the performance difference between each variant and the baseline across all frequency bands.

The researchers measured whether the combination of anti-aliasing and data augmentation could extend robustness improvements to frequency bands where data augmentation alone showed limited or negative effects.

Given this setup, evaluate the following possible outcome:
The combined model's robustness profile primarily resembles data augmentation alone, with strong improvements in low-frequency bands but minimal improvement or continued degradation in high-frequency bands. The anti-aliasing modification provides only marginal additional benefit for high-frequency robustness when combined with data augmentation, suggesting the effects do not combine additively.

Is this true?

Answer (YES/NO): NO